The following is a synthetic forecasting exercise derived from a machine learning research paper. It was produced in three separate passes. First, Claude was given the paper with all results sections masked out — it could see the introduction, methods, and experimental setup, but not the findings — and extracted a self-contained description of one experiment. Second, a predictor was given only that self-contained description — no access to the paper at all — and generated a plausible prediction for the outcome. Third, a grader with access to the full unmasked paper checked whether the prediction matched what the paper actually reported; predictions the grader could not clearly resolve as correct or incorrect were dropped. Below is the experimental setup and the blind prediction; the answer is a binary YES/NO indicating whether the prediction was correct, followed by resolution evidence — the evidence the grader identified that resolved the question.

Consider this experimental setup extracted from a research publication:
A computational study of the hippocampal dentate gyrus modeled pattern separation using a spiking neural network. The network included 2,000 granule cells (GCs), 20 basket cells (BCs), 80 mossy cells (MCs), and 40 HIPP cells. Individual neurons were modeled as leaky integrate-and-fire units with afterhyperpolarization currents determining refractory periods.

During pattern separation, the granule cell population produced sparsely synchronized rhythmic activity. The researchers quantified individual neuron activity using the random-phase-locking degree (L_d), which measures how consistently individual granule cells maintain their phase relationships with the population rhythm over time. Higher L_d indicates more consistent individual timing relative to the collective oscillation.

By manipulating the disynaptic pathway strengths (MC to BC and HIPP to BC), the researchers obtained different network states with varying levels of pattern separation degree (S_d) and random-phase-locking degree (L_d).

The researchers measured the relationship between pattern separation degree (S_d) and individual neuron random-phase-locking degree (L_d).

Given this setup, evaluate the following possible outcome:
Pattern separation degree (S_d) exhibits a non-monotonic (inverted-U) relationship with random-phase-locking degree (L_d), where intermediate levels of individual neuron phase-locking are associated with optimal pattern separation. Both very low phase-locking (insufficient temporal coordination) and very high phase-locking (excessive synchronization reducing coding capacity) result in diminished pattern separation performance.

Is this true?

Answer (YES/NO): NO